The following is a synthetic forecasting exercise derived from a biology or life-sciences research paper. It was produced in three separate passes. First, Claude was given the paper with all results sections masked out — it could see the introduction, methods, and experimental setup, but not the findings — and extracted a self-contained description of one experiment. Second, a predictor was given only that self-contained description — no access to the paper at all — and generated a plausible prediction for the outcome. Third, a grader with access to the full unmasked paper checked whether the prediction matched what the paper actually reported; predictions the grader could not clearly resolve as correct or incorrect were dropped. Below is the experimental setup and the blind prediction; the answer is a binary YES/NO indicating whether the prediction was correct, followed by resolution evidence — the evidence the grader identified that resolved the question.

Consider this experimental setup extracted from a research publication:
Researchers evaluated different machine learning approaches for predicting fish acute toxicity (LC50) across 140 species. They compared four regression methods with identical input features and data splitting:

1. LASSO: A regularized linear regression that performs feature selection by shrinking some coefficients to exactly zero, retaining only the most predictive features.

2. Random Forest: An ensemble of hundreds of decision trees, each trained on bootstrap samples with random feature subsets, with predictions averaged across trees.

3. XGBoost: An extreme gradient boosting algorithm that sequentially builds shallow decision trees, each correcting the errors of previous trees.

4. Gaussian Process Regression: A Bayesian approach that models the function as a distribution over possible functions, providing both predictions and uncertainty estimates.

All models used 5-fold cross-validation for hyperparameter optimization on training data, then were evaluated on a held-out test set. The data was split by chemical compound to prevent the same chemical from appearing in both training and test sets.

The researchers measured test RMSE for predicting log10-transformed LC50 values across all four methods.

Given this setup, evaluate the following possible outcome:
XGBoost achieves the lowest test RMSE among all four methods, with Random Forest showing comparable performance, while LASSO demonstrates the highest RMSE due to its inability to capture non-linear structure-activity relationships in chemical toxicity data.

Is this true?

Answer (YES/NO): YES